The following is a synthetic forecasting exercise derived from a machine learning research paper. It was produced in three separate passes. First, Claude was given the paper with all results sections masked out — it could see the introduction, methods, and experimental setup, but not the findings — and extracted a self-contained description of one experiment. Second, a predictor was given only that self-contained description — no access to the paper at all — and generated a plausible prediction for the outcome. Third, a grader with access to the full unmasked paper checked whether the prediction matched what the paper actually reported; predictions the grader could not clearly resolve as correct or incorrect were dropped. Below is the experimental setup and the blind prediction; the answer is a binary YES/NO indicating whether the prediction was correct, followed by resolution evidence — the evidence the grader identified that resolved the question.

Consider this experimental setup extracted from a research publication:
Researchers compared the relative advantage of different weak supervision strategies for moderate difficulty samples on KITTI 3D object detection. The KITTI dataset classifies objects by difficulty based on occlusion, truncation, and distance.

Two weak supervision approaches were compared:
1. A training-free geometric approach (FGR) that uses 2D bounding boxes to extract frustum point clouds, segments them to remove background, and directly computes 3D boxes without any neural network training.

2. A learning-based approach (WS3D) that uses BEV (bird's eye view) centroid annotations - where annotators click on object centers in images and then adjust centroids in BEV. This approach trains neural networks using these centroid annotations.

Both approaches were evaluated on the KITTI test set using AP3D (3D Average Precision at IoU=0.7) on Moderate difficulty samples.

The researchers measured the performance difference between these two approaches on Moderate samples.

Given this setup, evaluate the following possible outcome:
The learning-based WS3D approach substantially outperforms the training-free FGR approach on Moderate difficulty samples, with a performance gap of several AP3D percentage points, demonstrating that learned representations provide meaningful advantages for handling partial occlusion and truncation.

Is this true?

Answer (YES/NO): NO